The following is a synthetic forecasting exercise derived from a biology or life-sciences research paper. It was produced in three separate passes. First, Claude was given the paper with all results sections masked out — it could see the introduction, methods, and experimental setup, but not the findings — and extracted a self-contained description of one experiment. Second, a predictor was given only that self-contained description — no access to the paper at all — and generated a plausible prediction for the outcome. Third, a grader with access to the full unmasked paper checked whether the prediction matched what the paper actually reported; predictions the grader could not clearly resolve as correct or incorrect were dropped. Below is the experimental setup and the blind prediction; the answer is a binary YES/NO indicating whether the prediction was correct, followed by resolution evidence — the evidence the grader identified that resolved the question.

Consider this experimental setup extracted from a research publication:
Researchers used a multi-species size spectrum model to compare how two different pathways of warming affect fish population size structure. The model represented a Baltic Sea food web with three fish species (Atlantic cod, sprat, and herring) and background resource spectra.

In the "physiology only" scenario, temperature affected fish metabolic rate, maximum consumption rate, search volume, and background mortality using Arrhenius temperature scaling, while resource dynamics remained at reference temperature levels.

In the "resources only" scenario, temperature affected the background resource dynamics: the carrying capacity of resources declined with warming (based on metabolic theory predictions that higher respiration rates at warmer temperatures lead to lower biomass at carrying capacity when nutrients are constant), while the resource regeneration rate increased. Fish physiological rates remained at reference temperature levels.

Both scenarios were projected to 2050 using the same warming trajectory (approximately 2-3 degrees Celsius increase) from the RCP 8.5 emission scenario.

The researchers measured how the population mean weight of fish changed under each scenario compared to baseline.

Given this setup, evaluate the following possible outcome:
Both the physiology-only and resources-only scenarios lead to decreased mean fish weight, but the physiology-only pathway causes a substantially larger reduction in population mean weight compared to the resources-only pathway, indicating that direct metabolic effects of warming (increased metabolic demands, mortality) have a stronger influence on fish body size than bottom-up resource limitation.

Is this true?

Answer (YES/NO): NO